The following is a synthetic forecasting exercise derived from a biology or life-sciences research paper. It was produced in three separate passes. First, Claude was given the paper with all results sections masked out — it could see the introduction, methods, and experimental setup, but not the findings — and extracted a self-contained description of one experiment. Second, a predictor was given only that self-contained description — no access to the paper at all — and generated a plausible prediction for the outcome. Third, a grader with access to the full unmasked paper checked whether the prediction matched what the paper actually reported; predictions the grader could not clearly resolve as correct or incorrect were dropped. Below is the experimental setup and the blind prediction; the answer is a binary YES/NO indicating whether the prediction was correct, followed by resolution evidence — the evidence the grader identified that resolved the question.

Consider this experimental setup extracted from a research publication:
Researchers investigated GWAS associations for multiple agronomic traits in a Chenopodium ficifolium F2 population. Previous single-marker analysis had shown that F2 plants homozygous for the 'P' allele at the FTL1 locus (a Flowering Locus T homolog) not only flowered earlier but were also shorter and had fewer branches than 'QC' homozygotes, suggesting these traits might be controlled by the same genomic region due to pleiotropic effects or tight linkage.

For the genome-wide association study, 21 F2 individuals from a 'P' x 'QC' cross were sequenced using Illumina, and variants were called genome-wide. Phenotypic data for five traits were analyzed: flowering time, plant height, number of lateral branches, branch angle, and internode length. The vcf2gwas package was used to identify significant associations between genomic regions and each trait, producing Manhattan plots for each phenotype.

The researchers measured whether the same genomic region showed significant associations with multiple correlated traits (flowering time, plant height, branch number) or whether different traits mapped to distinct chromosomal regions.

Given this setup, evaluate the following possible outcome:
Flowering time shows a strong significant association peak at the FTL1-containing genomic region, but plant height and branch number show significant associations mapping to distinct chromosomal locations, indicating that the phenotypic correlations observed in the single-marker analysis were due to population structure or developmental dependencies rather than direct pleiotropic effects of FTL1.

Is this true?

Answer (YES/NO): NO